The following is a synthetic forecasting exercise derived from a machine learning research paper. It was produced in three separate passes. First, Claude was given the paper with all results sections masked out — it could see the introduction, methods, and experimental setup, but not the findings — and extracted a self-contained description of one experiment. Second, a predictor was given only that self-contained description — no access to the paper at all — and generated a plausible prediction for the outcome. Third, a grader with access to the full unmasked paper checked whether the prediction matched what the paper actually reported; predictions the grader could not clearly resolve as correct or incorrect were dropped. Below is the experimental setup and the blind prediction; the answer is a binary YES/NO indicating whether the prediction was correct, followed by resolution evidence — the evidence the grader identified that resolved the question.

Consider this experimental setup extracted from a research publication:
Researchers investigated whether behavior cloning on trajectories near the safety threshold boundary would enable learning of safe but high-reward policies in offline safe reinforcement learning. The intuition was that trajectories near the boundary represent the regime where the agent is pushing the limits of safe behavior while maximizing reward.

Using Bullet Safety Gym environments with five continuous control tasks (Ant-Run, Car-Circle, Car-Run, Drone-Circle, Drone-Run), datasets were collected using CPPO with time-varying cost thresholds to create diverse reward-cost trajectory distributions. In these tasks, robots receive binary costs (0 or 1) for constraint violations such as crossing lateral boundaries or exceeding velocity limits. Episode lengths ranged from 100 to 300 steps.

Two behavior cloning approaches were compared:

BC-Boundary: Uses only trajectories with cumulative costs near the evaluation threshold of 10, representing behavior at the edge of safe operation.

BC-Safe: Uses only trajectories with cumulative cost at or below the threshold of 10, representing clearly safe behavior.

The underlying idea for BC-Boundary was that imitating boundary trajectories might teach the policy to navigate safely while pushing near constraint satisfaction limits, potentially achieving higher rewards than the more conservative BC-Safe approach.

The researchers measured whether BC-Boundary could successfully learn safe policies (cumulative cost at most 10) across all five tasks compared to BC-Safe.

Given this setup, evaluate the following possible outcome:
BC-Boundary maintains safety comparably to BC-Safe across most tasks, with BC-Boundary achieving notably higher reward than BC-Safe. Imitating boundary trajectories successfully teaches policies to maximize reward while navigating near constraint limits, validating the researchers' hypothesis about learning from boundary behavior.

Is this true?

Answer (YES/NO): NO